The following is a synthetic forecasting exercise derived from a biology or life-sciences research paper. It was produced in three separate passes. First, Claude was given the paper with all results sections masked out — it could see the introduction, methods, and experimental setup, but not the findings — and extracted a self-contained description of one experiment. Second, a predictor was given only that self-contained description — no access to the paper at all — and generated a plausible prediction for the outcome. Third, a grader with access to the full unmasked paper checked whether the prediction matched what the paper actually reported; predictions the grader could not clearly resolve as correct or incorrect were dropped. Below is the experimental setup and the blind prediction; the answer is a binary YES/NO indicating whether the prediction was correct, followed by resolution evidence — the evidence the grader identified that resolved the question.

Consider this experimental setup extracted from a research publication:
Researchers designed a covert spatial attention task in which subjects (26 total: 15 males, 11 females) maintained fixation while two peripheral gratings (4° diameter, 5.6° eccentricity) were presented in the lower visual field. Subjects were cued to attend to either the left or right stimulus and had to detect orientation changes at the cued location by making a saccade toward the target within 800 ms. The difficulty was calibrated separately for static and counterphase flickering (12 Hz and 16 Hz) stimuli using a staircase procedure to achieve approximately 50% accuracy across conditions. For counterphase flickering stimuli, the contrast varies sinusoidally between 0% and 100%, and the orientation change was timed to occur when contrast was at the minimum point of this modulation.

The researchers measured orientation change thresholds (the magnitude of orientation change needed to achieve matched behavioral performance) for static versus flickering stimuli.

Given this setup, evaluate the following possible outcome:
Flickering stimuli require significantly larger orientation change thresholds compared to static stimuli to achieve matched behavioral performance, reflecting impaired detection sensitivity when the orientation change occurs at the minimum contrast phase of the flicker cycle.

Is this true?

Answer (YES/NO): YES